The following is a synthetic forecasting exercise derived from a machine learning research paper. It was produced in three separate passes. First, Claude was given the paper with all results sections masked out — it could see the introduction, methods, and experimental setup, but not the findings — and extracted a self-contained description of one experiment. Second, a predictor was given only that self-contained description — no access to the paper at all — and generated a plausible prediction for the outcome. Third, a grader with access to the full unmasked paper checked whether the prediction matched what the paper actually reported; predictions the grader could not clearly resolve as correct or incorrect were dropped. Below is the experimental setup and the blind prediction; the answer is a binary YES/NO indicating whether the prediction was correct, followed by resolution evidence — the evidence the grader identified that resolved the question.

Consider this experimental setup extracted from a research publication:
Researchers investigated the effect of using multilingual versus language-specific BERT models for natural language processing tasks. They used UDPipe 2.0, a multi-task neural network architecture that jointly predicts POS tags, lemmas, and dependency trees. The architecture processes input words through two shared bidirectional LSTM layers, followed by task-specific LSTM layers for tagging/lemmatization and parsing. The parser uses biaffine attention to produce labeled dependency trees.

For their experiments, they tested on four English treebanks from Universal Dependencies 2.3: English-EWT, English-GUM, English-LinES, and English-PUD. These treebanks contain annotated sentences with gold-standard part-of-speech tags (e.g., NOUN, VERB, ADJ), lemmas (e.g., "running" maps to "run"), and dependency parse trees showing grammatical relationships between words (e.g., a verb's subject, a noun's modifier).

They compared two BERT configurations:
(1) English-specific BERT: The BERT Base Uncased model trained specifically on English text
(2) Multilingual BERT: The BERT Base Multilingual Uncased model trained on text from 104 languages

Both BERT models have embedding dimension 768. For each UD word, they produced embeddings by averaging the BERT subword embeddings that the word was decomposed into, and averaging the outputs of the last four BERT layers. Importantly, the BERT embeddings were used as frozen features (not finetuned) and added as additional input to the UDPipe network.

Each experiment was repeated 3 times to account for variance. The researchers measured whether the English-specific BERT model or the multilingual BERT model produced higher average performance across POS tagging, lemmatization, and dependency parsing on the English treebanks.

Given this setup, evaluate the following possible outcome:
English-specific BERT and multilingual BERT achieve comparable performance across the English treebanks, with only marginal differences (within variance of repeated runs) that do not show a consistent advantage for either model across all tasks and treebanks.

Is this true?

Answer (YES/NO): NO